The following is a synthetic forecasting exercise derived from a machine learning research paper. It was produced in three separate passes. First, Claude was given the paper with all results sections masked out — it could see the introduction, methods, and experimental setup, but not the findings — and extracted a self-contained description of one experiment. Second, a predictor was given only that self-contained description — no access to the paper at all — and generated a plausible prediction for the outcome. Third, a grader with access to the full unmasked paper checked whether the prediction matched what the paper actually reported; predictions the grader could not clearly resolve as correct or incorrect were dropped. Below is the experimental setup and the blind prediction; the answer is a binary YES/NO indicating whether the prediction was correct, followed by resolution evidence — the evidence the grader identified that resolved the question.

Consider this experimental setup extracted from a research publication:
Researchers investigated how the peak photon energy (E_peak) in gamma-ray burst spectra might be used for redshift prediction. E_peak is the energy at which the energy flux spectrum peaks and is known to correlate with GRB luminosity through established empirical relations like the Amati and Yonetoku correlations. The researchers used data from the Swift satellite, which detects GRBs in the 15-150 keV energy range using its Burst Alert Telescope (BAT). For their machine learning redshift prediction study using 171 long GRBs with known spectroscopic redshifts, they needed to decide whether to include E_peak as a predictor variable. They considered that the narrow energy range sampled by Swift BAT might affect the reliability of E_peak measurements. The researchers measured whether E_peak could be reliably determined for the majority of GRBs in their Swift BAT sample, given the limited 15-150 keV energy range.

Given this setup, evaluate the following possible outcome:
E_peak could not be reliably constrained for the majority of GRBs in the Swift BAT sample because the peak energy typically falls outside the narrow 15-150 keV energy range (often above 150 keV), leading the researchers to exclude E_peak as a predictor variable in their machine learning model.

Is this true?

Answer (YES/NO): YES